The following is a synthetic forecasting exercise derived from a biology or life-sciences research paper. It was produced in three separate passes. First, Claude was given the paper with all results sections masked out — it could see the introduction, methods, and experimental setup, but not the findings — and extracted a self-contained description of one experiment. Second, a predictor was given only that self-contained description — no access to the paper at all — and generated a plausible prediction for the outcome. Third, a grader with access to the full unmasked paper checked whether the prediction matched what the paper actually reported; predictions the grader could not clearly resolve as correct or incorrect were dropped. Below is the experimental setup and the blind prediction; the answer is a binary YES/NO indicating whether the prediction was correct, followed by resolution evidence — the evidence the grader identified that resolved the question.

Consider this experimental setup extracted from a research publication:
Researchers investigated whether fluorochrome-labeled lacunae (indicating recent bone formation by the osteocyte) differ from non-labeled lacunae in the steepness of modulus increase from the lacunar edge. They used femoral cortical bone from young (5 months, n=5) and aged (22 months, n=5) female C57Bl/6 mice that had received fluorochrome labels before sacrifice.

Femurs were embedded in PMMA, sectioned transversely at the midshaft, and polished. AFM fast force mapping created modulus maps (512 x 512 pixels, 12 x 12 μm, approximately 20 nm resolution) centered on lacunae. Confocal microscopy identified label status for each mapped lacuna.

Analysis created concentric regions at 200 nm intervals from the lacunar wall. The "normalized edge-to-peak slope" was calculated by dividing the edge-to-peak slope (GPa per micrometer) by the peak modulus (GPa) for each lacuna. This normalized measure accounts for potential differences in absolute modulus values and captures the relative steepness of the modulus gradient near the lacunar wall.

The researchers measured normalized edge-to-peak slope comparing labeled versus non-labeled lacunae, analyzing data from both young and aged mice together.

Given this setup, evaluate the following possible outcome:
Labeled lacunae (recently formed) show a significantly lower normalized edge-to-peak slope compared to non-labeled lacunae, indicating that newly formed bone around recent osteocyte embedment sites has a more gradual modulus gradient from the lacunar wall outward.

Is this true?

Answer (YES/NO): NO